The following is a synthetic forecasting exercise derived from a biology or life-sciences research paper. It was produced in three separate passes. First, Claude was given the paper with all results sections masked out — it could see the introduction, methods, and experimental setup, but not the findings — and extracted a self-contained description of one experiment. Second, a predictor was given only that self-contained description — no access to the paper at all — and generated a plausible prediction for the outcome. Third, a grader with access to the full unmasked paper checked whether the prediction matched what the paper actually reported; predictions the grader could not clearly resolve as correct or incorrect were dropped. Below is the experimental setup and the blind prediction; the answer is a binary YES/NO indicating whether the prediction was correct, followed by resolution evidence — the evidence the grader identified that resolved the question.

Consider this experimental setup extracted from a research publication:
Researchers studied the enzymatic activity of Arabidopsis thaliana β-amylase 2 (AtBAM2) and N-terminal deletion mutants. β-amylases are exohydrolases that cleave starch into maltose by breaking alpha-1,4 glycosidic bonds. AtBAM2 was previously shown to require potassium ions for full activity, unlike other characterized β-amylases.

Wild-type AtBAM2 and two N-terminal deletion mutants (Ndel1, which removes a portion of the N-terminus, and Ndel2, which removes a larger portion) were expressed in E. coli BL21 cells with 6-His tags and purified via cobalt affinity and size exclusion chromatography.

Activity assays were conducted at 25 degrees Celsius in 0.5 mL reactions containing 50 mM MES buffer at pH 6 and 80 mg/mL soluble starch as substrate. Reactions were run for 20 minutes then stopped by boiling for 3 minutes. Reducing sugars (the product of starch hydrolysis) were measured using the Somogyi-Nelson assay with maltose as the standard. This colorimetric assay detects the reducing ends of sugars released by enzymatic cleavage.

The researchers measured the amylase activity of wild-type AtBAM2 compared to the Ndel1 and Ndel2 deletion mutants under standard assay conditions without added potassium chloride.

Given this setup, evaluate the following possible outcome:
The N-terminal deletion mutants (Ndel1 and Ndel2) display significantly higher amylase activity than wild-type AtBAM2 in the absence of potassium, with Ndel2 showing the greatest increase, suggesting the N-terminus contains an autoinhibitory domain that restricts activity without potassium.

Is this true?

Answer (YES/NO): NO